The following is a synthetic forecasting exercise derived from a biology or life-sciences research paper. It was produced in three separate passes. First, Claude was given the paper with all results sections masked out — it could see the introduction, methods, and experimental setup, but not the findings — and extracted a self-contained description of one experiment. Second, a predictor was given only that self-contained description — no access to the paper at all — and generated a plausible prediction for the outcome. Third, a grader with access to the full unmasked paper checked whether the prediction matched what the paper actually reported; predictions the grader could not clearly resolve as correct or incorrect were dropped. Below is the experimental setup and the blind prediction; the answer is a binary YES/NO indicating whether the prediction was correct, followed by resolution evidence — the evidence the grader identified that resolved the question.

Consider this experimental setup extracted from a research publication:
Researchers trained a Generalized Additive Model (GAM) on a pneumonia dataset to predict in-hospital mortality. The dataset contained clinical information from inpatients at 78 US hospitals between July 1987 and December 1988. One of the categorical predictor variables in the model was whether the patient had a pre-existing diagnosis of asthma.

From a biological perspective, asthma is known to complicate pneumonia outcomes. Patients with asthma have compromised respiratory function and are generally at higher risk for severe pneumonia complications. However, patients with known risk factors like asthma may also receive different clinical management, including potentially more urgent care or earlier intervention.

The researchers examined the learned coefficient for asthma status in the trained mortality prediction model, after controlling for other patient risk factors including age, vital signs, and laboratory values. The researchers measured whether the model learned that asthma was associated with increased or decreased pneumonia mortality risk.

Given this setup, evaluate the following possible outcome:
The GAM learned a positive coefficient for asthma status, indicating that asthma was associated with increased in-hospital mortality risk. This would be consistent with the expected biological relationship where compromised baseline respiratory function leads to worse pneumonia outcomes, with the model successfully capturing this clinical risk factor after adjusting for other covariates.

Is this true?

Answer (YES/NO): NO